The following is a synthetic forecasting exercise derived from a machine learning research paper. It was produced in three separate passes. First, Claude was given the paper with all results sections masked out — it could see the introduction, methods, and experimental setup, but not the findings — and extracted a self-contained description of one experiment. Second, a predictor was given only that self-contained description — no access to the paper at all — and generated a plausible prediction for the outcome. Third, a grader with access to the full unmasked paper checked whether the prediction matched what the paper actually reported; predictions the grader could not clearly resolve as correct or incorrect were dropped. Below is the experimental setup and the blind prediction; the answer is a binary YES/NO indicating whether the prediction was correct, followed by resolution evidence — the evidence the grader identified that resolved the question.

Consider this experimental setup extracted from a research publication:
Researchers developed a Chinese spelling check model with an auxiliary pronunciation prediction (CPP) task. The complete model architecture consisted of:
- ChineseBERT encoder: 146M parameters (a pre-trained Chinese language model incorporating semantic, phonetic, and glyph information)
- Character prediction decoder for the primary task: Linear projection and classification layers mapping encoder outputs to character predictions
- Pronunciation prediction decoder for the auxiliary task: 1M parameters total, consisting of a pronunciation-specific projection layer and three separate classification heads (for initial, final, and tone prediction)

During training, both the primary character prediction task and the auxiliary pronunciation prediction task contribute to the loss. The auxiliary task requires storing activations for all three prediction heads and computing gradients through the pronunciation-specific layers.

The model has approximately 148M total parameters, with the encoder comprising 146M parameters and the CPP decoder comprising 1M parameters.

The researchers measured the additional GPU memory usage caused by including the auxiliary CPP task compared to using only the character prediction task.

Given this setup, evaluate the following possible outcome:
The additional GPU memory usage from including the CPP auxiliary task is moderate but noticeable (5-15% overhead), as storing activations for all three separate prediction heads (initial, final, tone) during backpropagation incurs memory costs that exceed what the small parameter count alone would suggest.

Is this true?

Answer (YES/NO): NO